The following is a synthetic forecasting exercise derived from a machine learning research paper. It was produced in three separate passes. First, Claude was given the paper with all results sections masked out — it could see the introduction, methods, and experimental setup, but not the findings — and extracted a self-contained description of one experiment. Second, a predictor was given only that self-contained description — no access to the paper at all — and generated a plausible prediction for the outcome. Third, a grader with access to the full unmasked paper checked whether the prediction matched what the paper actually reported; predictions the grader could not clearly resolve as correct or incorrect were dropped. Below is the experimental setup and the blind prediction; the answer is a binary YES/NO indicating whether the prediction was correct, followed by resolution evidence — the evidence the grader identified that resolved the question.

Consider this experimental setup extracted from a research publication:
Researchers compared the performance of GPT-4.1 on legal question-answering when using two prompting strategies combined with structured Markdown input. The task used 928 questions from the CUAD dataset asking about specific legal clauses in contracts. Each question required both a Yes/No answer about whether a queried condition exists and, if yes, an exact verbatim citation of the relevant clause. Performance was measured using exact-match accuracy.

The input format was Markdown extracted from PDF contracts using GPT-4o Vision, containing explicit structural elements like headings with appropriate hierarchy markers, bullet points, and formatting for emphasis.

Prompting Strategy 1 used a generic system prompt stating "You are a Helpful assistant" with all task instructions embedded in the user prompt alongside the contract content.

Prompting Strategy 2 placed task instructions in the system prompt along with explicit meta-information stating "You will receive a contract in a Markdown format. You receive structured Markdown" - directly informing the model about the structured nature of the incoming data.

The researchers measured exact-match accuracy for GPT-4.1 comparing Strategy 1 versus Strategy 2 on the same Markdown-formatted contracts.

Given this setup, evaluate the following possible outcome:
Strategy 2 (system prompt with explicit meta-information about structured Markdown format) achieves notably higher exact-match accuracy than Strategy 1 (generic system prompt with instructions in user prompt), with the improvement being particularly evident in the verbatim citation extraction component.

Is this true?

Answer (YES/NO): NO